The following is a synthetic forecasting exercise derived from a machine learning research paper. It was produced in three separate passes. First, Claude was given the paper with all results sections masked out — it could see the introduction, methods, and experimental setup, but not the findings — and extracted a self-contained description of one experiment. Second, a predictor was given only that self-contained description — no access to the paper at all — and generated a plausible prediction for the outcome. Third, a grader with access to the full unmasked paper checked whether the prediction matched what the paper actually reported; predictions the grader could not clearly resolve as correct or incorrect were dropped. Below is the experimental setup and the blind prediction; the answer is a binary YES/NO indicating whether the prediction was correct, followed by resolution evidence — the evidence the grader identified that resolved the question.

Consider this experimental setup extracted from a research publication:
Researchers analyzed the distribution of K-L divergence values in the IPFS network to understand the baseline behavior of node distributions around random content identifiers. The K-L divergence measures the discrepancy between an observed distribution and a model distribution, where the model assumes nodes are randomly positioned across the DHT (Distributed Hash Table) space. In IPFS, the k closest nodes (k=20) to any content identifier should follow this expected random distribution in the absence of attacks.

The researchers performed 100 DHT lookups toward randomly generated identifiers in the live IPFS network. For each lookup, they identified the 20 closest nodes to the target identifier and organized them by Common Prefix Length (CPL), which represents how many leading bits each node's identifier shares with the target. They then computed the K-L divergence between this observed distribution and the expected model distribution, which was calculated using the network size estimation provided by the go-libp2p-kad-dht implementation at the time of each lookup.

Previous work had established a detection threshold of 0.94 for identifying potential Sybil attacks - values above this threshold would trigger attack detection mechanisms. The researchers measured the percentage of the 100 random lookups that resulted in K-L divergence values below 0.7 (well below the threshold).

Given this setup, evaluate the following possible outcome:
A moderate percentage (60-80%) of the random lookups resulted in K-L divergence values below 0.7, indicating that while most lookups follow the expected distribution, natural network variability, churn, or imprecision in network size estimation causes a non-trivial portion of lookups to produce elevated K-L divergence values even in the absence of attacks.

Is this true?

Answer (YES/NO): NO